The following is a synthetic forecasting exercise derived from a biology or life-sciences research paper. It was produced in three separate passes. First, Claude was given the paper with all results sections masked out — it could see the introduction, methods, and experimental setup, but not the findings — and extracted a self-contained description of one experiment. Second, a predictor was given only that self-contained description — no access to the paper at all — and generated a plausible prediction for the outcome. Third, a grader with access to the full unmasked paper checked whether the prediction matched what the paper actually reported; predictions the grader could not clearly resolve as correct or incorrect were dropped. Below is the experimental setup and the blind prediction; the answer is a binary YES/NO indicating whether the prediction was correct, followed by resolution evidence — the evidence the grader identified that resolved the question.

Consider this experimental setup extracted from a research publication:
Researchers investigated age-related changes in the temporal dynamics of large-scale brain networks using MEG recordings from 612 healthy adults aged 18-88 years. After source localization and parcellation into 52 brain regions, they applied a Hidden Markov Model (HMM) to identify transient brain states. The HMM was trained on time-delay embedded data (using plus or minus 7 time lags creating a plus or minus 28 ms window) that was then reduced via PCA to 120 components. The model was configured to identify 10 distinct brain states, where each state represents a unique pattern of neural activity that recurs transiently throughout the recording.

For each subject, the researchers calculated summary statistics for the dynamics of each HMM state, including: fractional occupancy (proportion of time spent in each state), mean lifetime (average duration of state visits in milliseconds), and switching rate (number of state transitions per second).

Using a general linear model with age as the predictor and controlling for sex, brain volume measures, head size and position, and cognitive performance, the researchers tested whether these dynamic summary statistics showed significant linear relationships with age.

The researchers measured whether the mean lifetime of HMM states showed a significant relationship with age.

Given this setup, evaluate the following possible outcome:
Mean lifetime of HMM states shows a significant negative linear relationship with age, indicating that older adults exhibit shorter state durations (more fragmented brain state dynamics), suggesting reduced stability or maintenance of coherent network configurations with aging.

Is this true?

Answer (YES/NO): NO